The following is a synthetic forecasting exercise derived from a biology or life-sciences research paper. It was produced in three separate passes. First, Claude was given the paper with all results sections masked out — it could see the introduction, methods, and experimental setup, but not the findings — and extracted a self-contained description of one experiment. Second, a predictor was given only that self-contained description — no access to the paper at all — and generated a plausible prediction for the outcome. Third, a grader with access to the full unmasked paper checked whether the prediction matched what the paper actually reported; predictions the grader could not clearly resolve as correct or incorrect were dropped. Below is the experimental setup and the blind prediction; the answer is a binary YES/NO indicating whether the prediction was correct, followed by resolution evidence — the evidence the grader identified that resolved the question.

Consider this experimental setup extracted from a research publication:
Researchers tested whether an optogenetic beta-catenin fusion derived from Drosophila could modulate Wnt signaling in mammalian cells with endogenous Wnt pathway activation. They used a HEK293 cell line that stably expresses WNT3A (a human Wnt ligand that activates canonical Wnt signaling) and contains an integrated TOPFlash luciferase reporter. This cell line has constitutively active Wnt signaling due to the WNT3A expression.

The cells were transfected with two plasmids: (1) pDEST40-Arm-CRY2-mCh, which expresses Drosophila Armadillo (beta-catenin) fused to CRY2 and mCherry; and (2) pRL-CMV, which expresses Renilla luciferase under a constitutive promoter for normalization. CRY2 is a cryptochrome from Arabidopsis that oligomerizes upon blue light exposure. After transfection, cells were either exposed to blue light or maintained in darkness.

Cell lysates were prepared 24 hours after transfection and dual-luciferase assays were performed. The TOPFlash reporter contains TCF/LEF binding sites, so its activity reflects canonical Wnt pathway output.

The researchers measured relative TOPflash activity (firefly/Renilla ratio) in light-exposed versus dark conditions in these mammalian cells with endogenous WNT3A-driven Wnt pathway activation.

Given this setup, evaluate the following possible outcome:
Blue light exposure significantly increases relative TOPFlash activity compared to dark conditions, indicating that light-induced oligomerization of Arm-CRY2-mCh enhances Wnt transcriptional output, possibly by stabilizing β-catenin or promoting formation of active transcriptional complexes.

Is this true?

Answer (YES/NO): NO